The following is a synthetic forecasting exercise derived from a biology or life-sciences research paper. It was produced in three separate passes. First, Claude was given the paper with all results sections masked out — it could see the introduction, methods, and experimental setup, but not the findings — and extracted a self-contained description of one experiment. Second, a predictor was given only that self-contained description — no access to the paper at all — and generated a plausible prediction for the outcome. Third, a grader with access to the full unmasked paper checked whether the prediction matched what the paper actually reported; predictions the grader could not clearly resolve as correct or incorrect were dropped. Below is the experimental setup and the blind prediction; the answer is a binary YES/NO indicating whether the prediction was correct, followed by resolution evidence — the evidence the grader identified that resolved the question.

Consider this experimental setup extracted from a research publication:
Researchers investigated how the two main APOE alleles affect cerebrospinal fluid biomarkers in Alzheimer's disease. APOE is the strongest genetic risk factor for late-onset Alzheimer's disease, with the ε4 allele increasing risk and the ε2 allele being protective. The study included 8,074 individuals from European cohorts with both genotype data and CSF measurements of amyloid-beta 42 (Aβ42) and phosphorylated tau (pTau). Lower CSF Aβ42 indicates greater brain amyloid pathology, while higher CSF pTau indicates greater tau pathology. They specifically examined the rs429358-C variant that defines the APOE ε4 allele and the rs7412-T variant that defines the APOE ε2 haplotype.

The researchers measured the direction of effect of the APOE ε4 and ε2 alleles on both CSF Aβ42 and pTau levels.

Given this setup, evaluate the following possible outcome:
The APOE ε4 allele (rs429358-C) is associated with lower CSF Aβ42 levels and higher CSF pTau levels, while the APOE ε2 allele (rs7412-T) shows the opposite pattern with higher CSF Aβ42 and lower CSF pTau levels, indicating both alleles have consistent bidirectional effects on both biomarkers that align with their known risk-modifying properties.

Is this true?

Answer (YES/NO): YES